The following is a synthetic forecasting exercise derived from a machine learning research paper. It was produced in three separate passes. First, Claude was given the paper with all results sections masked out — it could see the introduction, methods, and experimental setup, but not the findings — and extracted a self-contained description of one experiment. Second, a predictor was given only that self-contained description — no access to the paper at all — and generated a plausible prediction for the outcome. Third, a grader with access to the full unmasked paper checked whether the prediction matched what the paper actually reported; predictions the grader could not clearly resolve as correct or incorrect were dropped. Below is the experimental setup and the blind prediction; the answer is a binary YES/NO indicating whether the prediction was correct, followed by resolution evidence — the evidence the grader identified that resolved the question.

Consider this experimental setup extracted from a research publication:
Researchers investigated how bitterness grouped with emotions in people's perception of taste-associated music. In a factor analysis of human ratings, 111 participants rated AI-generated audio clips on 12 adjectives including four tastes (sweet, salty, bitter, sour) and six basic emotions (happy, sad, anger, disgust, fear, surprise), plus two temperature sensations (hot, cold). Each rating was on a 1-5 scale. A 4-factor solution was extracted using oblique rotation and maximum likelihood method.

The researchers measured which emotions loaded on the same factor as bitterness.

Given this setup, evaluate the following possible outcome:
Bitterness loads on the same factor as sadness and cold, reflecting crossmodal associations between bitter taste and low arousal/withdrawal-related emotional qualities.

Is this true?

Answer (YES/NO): NO